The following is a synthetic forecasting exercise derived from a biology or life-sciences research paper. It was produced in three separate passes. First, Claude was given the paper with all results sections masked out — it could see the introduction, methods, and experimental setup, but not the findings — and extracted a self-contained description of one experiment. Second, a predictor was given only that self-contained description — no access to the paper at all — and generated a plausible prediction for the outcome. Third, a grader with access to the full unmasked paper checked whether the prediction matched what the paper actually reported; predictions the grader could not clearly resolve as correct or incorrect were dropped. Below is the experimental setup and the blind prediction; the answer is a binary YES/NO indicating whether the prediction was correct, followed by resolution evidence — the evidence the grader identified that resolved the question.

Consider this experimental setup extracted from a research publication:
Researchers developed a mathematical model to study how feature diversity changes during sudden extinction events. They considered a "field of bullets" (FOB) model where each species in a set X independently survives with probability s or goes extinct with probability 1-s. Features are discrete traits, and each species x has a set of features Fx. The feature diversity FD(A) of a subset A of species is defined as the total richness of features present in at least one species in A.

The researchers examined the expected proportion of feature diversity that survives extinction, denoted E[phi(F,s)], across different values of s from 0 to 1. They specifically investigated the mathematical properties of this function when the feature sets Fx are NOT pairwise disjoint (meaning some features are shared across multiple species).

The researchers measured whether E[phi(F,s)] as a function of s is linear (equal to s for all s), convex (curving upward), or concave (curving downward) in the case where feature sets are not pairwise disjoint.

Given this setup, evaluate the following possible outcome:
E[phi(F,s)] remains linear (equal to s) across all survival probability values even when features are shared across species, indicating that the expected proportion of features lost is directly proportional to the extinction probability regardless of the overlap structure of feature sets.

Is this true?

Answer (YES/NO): NO